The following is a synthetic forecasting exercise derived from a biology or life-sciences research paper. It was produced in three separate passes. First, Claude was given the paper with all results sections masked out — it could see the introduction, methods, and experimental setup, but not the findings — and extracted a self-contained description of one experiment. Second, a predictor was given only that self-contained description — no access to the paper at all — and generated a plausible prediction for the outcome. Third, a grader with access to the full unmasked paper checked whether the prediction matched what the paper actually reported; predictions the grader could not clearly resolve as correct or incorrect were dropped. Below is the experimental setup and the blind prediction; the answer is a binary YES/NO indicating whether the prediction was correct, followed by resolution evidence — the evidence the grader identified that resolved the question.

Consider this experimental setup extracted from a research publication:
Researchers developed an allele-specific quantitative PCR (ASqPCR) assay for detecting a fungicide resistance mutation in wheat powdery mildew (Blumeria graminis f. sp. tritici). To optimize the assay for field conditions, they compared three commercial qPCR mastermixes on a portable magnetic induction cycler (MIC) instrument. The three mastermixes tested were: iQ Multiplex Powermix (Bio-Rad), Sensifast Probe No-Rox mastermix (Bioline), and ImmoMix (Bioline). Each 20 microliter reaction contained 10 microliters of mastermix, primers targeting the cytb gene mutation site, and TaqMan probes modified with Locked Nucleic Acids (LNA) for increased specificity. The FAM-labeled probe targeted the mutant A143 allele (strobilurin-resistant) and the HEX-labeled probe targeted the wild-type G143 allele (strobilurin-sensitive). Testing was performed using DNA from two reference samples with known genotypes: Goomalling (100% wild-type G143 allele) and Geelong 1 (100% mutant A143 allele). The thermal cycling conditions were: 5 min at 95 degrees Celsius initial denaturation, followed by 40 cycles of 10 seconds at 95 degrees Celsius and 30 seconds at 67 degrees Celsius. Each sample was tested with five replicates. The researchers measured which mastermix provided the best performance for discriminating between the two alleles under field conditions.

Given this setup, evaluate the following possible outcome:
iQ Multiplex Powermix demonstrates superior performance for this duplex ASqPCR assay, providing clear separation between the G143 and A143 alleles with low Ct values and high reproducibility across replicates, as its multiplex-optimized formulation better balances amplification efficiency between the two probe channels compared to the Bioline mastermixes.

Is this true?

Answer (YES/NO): NO